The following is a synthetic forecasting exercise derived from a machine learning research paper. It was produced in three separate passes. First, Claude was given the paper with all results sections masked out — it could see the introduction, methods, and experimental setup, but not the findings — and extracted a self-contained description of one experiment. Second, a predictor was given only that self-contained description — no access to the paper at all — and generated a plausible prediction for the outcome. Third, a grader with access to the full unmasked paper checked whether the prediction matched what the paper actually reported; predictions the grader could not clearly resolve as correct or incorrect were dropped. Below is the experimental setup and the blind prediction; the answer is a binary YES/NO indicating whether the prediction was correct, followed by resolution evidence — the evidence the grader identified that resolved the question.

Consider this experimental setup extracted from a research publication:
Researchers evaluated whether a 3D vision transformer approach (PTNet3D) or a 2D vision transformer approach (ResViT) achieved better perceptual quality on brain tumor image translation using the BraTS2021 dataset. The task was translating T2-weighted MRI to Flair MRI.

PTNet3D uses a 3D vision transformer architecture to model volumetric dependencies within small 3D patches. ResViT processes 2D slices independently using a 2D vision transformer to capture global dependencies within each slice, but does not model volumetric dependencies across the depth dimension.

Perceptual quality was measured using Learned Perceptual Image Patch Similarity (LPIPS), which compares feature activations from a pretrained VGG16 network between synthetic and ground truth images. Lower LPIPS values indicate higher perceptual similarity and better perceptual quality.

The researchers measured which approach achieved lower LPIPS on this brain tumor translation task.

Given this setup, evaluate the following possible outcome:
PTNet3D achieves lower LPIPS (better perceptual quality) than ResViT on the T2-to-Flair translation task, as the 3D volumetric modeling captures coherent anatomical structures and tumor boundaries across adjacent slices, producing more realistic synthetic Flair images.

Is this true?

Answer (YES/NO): YES